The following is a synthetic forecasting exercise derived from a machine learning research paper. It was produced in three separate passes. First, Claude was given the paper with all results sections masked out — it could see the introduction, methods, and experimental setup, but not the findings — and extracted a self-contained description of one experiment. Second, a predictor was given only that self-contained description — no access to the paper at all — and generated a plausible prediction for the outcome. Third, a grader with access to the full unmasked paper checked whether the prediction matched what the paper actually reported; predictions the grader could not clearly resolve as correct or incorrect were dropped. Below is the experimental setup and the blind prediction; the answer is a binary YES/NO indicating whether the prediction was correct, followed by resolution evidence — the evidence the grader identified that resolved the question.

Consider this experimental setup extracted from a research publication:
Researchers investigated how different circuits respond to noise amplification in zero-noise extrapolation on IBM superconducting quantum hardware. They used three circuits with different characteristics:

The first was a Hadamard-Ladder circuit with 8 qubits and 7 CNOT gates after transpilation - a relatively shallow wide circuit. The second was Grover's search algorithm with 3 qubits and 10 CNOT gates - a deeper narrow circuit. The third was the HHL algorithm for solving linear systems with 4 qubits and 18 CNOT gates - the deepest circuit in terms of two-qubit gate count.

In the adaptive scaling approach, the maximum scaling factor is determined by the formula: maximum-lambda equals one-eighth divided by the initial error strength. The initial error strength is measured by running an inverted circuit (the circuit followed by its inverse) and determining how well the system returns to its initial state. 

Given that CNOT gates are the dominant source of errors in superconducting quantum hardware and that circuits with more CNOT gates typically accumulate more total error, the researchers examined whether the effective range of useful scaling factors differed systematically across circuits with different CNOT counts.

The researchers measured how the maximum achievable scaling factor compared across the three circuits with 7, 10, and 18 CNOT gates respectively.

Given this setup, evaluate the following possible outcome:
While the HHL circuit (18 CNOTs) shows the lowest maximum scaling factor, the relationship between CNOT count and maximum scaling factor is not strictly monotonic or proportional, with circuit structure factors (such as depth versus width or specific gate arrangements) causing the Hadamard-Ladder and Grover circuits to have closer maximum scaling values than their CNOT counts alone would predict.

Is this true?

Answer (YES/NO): NO